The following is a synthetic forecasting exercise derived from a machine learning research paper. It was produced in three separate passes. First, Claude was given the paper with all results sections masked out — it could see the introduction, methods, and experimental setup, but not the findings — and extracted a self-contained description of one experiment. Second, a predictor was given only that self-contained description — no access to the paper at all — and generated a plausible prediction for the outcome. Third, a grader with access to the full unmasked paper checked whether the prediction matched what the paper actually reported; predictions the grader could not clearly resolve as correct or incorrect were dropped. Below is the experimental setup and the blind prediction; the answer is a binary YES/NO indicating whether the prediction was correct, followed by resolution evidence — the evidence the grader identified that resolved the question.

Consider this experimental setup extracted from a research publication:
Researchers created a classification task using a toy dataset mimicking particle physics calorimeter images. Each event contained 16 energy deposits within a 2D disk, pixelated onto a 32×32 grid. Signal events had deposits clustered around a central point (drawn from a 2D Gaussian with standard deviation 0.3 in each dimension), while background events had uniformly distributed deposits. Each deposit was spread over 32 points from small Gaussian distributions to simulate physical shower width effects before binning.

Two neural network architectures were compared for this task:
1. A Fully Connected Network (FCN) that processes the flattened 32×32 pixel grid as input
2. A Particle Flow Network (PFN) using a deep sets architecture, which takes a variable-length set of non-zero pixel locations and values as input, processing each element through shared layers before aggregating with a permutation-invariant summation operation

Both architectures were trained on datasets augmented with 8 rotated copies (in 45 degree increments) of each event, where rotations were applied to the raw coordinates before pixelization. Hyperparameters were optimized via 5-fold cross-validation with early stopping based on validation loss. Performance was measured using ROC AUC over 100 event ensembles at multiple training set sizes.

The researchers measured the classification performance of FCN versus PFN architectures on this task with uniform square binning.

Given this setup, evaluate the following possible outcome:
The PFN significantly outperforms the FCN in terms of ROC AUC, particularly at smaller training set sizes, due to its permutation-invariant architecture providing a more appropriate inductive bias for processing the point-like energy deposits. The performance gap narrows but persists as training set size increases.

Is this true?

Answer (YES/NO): YES